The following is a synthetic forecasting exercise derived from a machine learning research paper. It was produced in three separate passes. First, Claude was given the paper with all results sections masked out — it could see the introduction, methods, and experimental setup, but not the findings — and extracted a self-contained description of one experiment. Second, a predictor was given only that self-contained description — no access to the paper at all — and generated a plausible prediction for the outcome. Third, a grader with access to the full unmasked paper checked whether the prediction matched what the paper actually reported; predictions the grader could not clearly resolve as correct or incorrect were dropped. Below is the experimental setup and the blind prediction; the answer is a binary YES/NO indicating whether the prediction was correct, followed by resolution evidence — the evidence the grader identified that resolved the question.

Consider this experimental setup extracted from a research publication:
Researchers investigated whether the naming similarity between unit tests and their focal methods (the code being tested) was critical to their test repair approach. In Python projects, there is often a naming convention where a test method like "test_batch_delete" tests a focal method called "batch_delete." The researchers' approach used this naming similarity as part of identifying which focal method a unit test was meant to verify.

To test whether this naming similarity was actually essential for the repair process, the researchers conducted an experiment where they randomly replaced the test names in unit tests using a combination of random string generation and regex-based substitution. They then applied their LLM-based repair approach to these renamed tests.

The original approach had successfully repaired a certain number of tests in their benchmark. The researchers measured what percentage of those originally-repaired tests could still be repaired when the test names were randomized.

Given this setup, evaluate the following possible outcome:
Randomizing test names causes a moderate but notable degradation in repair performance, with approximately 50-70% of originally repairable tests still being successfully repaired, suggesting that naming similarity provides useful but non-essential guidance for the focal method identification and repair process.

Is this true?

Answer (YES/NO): NO